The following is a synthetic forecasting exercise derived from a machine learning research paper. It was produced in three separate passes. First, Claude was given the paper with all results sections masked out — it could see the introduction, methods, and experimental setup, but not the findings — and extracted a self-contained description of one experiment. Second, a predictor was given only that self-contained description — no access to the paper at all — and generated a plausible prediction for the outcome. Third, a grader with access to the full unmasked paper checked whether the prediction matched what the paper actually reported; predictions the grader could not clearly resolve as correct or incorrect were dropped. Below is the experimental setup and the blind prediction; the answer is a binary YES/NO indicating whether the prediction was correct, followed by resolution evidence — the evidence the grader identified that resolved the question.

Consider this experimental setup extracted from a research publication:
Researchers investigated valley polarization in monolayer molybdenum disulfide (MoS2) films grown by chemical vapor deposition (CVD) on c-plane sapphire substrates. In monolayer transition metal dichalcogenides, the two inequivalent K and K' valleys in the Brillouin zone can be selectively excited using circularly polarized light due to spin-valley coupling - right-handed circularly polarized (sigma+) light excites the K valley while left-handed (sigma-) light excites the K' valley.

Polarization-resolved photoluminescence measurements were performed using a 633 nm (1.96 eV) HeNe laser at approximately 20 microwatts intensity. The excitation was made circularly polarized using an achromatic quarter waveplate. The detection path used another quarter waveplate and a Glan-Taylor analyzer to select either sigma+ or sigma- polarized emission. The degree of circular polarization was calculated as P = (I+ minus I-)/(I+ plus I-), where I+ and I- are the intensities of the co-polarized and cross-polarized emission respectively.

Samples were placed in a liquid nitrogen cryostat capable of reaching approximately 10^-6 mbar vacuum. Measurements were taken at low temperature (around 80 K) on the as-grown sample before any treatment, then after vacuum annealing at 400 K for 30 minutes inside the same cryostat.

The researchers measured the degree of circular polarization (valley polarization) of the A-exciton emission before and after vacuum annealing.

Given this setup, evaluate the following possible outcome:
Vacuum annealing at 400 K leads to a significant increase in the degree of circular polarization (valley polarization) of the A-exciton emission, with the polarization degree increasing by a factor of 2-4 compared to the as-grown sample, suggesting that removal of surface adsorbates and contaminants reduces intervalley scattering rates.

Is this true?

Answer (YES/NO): NO